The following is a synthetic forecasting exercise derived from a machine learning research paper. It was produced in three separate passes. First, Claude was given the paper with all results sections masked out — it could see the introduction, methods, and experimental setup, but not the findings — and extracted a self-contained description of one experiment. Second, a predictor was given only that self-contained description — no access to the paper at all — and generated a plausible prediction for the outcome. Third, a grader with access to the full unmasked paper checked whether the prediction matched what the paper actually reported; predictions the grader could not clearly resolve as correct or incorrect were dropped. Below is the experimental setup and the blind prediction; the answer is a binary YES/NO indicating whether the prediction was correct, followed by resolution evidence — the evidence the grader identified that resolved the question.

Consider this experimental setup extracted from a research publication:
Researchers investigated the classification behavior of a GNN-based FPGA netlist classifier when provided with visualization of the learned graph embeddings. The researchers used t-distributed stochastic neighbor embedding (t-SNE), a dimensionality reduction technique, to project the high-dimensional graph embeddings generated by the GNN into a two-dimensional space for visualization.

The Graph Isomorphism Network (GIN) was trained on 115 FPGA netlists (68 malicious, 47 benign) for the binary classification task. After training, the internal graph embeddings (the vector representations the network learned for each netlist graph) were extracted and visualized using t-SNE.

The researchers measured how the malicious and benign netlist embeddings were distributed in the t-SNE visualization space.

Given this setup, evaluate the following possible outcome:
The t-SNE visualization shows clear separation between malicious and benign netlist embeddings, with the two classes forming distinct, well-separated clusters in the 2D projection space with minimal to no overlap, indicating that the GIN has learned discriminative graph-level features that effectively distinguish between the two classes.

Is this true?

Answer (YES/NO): YES